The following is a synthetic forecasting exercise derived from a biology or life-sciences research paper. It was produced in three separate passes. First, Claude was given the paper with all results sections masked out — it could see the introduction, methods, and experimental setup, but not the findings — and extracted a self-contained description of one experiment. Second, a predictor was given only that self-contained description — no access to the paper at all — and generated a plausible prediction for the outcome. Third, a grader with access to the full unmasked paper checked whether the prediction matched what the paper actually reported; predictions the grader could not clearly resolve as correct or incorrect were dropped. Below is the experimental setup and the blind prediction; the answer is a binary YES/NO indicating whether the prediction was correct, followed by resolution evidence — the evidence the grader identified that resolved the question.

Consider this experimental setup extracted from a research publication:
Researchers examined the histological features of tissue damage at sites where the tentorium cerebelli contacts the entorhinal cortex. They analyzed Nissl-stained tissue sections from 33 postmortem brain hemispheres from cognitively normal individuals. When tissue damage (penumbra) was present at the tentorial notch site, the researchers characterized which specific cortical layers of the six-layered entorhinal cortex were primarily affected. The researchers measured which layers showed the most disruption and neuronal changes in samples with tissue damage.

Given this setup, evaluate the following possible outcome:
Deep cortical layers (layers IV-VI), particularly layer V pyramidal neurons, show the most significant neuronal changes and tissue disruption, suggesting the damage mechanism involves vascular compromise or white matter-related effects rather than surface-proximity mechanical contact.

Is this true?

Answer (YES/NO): NO